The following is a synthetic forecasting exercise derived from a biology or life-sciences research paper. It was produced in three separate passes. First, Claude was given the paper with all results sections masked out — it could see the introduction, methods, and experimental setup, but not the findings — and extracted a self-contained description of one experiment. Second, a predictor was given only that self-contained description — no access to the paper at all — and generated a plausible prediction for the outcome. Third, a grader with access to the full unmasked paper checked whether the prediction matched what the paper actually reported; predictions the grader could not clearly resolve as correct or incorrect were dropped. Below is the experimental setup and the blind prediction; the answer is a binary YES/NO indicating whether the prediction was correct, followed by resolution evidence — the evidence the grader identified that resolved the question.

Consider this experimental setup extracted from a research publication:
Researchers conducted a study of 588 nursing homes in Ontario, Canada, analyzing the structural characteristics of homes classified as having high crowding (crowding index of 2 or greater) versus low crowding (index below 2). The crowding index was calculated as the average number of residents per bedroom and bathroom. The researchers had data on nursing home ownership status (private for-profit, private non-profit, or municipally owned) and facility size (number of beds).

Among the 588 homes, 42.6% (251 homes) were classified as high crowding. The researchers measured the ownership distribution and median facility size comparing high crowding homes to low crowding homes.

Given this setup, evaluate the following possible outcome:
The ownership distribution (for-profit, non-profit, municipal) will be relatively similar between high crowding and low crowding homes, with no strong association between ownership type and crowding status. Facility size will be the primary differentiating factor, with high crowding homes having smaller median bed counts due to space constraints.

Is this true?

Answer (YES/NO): NO